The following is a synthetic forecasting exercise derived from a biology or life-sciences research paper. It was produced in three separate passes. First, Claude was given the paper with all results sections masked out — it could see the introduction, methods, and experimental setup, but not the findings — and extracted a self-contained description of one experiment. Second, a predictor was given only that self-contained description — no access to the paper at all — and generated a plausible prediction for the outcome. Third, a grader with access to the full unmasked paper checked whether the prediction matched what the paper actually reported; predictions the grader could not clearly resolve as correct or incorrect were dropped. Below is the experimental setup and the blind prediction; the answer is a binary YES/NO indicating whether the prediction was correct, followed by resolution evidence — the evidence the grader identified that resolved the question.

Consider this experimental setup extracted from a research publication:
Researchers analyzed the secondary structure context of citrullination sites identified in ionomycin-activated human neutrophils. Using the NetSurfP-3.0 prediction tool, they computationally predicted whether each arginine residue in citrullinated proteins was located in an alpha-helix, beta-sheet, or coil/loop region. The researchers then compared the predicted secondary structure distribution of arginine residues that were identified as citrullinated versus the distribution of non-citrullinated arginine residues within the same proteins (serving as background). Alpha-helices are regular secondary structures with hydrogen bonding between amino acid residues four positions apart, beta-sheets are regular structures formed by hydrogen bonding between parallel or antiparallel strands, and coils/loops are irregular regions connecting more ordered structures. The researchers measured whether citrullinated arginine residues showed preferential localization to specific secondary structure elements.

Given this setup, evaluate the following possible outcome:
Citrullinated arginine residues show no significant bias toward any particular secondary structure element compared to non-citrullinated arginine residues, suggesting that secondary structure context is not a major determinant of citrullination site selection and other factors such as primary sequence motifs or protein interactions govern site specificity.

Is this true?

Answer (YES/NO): NO